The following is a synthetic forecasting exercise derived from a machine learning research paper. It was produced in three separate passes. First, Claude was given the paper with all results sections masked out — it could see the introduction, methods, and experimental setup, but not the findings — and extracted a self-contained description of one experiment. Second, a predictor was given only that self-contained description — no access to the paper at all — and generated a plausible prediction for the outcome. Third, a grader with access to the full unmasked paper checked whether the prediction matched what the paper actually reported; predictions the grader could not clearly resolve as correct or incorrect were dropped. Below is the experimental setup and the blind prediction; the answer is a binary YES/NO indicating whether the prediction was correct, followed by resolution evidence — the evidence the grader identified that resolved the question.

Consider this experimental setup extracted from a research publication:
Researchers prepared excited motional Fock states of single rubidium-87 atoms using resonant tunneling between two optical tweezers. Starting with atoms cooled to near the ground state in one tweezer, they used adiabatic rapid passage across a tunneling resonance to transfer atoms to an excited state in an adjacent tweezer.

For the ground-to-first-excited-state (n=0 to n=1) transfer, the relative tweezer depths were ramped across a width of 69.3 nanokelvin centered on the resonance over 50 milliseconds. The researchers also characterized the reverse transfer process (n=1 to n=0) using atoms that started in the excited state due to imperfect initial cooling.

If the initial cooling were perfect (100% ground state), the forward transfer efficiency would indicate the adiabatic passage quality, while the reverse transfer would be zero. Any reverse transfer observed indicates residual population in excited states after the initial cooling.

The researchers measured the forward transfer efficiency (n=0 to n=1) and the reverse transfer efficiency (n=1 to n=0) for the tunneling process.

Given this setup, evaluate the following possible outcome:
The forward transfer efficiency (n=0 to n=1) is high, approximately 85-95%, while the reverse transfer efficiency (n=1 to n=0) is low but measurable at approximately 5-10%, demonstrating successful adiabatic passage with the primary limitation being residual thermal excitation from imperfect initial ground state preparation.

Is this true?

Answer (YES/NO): NO